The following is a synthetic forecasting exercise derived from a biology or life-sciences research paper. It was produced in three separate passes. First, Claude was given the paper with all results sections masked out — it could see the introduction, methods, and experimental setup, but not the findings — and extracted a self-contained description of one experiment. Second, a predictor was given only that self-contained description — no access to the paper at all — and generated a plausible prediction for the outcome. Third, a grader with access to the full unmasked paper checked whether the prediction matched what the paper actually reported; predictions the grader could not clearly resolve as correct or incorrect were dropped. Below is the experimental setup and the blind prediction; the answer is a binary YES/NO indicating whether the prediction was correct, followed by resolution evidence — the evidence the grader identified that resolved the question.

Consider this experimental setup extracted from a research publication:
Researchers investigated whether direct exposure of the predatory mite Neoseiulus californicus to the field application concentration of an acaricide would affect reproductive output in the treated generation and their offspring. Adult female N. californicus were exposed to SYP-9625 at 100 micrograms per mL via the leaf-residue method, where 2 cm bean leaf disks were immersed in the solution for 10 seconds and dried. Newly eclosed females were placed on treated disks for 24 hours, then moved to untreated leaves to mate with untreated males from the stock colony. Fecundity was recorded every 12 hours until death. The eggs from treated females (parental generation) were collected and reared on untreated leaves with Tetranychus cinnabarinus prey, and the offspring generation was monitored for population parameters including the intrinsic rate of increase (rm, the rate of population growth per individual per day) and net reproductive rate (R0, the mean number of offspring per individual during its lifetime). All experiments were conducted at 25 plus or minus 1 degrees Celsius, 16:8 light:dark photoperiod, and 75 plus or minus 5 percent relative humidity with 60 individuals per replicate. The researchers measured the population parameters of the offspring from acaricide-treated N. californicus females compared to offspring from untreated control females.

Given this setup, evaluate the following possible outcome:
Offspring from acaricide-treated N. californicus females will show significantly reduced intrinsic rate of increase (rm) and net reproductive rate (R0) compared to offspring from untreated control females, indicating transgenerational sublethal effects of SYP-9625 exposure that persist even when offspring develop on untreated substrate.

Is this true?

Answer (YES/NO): NO